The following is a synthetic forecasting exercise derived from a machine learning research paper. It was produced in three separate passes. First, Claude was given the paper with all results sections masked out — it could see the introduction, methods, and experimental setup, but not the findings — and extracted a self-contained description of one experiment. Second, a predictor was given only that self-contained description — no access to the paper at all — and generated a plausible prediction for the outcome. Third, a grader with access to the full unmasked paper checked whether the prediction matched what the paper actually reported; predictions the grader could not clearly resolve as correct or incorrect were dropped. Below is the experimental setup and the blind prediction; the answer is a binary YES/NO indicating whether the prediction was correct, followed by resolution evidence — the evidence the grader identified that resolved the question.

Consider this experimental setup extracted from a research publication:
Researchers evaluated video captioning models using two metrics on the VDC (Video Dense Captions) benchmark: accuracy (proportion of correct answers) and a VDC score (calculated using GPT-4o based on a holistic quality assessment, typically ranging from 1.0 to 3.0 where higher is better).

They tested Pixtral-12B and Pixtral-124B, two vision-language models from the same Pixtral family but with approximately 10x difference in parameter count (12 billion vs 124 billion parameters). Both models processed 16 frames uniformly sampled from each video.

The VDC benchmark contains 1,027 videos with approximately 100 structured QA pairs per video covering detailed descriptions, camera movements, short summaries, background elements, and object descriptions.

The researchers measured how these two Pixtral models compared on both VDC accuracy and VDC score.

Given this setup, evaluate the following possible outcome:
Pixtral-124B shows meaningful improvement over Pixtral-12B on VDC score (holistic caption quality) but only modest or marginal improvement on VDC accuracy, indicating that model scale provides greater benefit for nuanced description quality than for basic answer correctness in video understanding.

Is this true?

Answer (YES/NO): NO